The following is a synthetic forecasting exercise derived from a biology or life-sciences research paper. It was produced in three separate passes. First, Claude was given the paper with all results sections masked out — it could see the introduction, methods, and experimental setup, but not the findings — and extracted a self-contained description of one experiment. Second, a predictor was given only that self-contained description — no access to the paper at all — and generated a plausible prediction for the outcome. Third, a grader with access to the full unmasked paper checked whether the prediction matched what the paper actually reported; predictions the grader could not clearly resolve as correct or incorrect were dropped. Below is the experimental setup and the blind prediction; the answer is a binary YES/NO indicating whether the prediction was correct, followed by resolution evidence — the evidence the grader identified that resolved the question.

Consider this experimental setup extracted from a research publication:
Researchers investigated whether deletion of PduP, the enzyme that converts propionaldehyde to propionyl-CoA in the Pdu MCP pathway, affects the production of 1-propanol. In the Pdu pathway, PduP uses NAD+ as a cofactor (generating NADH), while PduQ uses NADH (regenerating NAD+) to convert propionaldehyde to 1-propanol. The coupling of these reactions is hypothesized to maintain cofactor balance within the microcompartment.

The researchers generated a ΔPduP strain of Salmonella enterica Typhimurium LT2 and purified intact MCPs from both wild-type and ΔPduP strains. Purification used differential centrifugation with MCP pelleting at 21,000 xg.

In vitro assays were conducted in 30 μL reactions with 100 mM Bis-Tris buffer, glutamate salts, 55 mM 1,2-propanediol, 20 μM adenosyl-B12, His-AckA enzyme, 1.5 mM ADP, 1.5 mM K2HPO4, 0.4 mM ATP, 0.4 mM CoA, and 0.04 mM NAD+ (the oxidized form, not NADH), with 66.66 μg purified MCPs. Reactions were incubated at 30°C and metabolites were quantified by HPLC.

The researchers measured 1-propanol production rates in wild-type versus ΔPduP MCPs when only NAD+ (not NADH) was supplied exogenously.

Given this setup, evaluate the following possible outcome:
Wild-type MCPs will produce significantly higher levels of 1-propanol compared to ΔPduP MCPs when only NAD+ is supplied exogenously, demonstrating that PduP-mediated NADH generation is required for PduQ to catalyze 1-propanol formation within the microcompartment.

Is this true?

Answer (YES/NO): NO